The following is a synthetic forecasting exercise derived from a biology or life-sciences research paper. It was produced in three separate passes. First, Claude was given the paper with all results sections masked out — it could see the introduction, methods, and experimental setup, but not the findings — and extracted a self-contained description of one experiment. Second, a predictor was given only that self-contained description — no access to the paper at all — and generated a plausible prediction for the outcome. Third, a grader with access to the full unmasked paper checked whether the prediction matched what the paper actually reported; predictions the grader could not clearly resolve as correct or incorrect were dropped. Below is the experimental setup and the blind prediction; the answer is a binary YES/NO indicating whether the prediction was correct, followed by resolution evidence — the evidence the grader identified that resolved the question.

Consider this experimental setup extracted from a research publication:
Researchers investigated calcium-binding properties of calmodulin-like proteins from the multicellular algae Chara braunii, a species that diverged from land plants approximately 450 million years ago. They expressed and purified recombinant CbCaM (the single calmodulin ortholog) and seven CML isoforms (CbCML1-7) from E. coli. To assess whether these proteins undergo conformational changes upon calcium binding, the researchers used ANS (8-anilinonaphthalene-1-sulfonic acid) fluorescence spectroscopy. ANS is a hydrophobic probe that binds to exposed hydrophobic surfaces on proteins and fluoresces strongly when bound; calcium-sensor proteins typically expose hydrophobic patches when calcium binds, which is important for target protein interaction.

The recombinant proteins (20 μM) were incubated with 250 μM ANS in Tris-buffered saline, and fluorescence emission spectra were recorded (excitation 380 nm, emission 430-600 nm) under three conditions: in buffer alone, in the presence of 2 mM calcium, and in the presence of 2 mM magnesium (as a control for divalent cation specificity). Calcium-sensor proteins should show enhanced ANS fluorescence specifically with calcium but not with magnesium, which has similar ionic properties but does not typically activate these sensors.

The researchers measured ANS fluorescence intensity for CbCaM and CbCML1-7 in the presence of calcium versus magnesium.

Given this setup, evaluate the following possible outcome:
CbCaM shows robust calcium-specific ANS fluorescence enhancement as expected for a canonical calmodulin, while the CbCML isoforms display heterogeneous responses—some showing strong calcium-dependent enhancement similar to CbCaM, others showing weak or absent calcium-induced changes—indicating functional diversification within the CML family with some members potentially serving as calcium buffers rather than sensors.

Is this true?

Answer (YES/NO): YES